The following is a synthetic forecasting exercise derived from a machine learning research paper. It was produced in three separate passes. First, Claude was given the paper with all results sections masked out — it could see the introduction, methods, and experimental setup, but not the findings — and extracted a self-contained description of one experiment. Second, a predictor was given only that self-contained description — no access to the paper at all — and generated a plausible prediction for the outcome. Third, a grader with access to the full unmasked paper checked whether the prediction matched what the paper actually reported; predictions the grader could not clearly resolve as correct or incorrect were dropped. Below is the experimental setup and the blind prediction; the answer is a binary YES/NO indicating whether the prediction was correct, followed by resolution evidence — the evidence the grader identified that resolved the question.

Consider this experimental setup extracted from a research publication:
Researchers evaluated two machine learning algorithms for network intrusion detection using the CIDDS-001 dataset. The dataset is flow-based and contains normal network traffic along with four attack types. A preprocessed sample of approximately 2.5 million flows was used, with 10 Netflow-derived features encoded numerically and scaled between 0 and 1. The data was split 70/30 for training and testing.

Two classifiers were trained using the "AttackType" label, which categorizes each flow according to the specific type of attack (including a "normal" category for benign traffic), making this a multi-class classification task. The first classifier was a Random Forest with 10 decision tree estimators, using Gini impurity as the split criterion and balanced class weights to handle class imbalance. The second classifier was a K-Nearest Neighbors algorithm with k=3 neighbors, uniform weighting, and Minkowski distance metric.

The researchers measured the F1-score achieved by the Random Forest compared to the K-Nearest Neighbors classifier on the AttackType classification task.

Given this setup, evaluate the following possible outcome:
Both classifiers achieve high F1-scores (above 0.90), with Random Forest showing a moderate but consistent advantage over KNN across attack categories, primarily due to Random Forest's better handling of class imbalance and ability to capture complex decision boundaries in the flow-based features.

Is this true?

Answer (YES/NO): NO